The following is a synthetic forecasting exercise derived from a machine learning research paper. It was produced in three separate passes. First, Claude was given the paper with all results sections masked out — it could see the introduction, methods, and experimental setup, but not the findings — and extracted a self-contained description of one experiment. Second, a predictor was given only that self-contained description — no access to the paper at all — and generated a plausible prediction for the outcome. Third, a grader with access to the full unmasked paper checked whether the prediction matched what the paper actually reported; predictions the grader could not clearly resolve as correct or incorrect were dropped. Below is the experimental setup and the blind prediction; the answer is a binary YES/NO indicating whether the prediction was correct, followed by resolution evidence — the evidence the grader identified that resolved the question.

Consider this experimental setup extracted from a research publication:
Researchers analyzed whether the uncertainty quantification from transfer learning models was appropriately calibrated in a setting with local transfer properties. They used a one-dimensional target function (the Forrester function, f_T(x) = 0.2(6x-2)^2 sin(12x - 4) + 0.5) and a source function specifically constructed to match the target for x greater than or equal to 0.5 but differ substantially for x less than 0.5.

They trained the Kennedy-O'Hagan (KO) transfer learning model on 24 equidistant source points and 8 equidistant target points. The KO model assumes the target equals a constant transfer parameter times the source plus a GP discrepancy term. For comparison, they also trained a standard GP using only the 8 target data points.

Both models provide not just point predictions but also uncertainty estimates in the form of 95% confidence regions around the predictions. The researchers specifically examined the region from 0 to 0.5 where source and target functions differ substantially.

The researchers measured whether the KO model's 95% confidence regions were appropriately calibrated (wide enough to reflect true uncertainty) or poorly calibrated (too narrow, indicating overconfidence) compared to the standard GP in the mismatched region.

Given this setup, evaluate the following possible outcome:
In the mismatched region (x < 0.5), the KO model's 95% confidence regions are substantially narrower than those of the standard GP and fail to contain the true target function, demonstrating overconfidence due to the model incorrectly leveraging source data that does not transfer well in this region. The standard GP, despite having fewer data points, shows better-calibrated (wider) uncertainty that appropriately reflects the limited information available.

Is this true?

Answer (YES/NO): YES